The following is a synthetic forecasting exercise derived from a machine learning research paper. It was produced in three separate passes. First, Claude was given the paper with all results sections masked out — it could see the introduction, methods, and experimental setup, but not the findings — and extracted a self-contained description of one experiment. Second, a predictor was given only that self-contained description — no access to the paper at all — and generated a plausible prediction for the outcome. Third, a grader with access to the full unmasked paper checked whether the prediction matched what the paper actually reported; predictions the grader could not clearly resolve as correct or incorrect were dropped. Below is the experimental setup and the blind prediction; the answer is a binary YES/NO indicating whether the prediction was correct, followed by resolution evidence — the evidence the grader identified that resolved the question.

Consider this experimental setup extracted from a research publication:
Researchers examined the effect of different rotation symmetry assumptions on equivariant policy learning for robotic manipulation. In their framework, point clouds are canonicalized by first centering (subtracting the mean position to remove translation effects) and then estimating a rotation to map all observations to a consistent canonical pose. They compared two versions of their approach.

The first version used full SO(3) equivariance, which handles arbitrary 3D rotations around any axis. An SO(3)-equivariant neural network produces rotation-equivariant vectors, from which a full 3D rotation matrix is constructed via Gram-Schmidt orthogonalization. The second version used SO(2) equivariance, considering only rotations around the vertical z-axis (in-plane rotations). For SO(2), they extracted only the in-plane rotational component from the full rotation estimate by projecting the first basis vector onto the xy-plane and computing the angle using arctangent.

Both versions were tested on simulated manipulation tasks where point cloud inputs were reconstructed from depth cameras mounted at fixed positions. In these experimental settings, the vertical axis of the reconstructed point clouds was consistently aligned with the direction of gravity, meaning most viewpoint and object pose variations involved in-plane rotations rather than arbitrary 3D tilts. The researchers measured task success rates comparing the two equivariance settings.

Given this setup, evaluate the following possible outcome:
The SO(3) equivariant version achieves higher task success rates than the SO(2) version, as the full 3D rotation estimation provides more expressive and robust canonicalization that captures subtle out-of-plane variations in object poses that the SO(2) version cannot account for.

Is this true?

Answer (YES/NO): NO